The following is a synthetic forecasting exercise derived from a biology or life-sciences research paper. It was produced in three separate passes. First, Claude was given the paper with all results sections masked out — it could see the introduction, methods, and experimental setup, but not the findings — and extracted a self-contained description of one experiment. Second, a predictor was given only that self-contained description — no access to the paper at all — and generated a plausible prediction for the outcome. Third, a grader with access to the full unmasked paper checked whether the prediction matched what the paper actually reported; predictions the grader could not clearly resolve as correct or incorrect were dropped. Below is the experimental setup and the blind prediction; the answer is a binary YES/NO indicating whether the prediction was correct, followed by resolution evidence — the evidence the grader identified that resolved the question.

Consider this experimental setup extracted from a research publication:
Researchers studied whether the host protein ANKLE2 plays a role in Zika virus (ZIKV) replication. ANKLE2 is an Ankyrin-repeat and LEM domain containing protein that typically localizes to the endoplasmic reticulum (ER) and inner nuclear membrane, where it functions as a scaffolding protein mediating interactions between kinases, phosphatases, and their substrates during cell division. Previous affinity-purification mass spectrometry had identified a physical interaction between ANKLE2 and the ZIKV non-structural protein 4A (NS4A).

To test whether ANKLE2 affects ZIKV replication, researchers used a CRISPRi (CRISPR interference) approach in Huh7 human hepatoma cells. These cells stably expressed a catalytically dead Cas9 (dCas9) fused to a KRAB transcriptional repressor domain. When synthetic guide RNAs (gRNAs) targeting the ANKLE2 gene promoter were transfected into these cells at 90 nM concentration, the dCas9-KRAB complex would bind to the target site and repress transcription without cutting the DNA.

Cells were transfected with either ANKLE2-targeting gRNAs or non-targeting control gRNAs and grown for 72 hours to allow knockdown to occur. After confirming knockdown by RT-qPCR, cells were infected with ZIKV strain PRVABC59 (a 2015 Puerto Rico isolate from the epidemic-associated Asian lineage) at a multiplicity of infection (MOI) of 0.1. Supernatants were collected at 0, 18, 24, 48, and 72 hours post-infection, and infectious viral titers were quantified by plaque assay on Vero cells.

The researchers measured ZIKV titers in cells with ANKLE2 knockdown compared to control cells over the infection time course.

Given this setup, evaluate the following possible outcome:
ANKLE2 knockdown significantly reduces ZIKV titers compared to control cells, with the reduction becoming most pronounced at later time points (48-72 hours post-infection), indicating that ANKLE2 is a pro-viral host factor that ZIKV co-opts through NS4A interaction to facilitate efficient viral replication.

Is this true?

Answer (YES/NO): NO